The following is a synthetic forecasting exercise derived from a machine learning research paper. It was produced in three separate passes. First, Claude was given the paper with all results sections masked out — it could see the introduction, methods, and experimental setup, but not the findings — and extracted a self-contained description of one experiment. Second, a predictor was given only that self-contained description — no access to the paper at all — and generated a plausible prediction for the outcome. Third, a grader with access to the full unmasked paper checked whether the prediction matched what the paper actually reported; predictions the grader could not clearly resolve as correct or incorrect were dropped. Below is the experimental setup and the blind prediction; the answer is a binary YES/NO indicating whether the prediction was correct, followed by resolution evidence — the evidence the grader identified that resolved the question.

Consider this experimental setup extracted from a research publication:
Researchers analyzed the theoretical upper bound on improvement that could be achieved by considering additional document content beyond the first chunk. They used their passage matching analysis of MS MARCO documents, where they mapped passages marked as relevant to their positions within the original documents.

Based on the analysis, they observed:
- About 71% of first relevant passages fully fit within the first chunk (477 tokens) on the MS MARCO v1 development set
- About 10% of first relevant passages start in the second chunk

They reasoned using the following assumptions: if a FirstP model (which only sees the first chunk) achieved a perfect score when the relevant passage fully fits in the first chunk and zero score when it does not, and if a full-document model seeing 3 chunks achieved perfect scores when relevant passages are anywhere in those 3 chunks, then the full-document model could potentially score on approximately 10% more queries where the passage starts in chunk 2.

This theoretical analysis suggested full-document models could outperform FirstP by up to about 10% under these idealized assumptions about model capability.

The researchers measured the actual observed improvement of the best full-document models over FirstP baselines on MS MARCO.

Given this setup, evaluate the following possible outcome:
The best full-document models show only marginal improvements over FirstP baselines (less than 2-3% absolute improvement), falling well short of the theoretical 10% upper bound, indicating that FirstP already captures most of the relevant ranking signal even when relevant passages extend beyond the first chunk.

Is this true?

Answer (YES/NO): NO